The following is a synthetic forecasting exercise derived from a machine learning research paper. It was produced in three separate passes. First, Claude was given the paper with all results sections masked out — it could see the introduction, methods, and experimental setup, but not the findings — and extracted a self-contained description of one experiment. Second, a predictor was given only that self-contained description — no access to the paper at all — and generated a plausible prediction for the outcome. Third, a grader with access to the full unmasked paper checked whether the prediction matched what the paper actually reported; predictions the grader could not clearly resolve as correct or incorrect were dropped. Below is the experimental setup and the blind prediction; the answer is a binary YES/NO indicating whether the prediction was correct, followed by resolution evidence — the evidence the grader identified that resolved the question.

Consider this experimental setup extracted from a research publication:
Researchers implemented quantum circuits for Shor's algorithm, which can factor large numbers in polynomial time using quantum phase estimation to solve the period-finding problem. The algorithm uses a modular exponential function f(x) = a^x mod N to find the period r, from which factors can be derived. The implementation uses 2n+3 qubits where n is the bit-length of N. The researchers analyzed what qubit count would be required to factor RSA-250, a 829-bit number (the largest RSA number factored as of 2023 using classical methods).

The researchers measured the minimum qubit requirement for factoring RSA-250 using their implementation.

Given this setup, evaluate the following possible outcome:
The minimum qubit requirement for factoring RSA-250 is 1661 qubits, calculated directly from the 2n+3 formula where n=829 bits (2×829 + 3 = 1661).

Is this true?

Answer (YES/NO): NO